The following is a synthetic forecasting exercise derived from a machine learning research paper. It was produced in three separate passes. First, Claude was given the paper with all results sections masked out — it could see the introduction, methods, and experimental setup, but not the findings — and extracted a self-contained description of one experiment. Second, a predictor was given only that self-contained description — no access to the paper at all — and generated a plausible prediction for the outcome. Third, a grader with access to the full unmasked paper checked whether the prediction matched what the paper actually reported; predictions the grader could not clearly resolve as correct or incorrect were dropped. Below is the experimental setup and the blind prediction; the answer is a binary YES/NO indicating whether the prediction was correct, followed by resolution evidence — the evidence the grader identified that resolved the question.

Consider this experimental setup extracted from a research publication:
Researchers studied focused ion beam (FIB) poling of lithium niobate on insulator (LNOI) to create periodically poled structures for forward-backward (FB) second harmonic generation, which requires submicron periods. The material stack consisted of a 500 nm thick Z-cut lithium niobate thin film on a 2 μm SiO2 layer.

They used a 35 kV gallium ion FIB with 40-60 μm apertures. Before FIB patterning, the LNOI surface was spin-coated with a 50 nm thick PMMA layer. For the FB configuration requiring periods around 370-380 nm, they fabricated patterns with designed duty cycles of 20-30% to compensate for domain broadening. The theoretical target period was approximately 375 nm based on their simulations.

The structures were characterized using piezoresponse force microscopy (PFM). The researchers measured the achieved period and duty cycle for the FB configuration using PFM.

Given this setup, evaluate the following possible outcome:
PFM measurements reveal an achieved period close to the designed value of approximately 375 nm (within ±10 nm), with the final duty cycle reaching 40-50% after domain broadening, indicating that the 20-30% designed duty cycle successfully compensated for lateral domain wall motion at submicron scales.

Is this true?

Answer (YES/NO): YES